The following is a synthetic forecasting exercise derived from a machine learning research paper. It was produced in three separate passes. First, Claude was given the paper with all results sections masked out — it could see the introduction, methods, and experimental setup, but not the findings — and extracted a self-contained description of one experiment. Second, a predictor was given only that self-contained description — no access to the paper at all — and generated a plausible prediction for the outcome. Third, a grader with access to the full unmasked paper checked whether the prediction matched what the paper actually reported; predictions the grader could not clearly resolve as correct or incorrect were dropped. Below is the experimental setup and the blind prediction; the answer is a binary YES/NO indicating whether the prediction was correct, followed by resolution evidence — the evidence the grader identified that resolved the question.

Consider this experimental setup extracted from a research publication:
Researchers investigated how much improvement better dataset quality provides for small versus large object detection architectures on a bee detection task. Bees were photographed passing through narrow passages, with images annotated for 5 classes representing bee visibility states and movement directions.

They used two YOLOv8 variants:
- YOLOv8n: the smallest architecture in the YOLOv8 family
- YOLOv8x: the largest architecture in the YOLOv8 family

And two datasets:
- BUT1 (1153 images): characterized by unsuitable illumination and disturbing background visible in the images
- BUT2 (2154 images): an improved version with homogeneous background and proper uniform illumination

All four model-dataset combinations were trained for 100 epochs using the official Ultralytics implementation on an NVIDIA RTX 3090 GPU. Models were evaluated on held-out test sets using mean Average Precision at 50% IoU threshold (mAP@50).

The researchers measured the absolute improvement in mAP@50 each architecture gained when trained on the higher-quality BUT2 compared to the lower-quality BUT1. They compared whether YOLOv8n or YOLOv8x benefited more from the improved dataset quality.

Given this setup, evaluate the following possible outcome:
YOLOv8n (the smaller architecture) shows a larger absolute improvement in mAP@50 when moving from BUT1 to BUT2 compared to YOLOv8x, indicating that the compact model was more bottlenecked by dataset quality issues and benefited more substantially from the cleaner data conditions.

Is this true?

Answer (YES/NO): YES